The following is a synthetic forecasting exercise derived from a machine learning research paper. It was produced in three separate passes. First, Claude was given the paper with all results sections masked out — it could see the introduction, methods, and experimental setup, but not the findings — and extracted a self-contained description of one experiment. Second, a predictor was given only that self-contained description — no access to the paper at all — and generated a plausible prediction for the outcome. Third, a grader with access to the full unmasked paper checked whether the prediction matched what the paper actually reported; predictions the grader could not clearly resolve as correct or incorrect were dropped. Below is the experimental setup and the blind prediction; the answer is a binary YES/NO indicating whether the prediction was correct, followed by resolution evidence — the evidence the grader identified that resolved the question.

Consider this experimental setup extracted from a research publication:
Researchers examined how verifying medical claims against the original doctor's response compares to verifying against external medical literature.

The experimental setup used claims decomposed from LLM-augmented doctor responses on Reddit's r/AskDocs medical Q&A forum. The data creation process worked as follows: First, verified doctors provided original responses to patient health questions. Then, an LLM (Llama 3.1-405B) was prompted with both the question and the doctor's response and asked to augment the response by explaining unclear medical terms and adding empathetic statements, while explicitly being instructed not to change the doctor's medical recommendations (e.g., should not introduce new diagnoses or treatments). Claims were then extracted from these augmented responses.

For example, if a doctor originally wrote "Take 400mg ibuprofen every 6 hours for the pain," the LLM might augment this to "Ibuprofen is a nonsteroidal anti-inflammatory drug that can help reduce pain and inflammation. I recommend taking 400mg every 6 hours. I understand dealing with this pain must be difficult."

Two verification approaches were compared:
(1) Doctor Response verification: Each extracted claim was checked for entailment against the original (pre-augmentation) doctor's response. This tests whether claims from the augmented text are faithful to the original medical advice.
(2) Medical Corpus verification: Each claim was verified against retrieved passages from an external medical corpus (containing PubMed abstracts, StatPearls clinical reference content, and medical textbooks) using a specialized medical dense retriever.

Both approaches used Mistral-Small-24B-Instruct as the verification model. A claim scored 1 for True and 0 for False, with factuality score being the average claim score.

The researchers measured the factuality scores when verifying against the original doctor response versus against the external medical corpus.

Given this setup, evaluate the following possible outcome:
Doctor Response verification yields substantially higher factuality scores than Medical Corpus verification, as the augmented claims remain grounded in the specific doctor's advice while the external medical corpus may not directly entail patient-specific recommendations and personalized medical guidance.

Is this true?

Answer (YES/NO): YES